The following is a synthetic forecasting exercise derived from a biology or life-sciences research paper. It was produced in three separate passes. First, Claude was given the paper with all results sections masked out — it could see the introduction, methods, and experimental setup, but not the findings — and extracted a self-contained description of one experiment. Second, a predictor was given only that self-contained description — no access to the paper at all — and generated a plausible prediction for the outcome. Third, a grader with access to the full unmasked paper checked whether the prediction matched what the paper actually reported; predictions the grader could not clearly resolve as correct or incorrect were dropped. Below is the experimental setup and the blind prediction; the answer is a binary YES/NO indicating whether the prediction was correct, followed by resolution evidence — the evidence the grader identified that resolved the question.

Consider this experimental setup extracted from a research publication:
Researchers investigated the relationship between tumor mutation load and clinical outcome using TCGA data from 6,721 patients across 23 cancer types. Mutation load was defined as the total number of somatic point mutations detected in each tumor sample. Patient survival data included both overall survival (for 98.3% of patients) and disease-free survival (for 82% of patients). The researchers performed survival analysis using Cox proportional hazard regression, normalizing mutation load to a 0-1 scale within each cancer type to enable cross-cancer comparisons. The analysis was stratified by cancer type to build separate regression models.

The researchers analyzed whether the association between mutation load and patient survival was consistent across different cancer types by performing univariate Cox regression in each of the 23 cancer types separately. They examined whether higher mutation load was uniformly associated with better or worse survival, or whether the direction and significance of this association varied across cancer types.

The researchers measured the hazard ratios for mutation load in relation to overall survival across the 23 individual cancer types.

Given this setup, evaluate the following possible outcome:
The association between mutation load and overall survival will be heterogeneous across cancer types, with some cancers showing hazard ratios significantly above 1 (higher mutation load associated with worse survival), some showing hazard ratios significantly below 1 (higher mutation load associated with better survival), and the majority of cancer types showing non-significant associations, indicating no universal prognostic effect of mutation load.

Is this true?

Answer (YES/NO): NO